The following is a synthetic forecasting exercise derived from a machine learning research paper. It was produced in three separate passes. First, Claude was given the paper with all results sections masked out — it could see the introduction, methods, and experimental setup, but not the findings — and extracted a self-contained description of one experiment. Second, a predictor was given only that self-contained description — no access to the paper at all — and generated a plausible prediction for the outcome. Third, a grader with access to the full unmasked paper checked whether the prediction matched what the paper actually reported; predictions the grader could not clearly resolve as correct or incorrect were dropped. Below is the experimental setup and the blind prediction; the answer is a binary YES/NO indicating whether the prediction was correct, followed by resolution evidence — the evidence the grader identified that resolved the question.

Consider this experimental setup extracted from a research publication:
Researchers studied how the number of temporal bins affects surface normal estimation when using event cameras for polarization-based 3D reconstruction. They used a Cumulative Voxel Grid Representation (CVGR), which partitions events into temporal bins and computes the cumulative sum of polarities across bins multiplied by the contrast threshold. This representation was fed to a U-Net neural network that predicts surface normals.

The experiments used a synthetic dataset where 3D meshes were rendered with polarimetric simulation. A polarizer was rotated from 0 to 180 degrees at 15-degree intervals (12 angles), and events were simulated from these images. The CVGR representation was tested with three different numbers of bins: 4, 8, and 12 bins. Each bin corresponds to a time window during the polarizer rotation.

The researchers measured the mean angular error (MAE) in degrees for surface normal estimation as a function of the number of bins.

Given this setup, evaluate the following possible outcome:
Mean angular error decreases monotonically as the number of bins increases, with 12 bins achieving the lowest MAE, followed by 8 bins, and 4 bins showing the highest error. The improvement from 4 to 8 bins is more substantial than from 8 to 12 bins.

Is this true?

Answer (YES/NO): NO